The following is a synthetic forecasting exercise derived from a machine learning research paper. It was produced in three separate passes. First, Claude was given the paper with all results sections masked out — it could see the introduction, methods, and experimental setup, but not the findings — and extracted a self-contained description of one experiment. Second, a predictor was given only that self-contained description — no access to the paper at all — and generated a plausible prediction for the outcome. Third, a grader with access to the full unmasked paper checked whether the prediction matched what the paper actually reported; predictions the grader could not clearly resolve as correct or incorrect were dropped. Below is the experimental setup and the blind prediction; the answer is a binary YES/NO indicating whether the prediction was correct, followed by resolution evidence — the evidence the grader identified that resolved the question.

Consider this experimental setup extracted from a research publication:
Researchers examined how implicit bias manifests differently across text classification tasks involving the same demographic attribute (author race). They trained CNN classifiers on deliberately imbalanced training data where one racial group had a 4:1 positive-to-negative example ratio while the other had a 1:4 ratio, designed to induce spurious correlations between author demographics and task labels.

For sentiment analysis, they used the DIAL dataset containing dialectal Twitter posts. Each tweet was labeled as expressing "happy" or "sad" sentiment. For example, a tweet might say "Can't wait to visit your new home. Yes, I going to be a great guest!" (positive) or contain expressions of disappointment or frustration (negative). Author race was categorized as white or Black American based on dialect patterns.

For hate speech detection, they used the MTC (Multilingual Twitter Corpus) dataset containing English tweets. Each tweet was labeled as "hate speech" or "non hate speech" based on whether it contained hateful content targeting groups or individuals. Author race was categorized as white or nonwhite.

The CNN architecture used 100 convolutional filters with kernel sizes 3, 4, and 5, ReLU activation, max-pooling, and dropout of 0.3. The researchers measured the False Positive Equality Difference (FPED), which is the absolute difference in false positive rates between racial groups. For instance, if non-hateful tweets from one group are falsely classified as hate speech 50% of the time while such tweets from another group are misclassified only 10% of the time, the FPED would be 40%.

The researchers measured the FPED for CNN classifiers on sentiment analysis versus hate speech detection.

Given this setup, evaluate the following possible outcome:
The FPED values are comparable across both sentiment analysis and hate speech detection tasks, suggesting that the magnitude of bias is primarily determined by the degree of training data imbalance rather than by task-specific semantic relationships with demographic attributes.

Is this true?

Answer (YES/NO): NO